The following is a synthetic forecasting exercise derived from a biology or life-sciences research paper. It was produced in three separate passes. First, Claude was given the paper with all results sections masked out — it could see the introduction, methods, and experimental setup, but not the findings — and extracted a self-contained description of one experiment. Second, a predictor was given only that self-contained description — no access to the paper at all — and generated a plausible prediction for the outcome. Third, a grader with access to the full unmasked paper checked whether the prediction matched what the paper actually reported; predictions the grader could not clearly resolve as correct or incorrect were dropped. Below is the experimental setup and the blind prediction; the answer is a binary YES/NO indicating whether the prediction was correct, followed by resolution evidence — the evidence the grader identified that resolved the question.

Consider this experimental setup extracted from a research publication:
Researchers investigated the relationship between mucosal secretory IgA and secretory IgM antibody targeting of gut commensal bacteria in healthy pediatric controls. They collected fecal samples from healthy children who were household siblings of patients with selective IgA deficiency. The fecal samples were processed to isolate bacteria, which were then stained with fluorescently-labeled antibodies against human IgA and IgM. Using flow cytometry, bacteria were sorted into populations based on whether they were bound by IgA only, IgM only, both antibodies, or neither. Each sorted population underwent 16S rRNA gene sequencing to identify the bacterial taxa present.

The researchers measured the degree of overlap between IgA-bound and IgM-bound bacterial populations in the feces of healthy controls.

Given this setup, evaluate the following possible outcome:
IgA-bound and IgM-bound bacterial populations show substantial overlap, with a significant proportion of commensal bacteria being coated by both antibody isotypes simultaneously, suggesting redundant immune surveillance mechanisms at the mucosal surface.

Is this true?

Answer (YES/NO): NO